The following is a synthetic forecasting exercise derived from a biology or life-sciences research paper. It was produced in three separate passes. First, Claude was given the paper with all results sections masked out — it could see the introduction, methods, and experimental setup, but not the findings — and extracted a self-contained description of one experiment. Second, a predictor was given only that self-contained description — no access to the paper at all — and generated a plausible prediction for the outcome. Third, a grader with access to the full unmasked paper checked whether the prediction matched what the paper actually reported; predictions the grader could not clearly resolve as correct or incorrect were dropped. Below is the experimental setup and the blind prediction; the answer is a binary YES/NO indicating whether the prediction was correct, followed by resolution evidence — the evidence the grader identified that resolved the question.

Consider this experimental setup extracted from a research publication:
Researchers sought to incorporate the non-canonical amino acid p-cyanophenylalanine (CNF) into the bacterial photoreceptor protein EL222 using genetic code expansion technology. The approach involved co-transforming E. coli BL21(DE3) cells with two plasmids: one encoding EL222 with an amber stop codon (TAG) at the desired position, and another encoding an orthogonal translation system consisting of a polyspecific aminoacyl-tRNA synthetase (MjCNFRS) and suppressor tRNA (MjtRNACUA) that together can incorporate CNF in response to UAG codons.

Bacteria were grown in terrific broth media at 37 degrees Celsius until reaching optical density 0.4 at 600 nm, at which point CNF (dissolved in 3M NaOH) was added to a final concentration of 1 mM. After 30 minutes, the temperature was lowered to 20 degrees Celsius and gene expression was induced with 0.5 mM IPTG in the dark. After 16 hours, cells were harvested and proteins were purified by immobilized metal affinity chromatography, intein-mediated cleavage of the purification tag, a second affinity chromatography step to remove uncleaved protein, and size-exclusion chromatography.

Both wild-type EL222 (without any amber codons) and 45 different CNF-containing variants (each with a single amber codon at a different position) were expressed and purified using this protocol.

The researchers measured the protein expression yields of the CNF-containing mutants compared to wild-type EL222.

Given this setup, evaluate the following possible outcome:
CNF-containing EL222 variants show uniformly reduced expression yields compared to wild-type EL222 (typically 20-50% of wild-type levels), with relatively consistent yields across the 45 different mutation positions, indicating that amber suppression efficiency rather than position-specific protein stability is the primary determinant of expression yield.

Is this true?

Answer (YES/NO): NO